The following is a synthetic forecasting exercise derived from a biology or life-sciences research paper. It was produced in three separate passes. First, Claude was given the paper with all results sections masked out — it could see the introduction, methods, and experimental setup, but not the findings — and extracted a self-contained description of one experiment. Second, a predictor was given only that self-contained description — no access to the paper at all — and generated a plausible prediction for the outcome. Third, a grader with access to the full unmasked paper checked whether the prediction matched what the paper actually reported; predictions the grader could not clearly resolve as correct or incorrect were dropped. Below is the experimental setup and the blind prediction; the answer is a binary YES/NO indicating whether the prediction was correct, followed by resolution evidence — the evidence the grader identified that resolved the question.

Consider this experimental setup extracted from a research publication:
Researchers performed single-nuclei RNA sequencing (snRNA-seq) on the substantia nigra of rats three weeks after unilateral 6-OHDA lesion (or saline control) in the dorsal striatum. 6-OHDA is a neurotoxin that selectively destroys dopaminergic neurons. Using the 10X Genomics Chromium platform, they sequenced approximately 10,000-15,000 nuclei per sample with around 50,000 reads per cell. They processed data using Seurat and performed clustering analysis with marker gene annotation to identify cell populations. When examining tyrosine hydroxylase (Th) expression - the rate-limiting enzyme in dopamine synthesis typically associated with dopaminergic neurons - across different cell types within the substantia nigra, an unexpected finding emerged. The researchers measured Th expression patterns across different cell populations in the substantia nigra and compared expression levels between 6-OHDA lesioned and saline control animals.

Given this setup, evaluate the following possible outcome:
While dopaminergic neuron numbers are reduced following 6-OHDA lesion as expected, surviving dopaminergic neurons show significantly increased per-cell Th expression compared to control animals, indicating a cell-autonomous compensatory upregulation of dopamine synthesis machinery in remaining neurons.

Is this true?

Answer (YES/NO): NO